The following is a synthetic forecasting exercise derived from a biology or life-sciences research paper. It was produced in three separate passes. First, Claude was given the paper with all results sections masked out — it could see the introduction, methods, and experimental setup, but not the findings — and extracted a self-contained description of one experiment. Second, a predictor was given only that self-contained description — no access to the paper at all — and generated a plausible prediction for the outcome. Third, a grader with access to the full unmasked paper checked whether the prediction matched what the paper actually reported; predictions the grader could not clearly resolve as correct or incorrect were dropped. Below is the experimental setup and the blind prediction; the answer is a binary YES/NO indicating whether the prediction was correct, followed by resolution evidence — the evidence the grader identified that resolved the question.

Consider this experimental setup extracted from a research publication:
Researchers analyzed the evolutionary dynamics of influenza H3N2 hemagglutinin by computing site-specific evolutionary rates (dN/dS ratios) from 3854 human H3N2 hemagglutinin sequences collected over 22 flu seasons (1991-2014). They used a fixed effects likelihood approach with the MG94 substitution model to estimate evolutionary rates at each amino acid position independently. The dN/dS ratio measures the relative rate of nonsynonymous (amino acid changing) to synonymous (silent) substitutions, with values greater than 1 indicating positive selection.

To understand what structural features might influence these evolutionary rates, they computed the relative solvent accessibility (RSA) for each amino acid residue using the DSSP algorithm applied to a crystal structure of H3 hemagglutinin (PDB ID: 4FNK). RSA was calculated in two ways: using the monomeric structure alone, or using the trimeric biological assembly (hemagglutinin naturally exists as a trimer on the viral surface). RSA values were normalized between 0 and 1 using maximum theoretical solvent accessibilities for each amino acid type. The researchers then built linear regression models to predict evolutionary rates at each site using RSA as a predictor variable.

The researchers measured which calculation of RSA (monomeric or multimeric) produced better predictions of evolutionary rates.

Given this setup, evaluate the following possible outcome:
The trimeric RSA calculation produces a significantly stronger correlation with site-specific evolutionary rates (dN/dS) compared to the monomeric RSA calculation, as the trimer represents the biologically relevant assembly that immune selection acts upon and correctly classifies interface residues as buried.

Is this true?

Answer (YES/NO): YES